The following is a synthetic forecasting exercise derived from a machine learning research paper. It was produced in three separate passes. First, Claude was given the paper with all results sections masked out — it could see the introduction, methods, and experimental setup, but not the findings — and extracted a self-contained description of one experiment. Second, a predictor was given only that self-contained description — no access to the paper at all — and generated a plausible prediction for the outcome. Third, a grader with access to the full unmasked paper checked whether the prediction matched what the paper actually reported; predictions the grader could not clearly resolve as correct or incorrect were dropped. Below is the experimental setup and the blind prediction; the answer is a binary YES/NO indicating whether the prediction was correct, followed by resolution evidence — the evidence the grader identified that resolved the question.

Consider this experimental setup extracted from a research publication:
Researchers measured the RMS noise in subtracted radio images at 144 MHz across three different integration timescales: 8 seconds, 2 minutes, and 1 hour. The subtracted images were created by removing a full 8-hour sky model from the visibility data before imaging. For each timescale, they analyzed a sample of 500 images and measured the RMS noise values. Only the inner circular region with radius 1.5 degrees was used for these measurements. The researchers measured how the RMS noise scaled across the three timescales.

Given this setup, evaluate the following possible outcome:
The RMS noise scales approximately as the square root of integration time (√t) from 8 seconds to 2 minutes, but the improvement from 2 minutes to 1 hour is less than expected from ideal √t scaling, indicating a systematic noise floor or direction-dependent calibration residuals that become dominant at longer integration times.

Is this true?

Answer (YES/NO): NO